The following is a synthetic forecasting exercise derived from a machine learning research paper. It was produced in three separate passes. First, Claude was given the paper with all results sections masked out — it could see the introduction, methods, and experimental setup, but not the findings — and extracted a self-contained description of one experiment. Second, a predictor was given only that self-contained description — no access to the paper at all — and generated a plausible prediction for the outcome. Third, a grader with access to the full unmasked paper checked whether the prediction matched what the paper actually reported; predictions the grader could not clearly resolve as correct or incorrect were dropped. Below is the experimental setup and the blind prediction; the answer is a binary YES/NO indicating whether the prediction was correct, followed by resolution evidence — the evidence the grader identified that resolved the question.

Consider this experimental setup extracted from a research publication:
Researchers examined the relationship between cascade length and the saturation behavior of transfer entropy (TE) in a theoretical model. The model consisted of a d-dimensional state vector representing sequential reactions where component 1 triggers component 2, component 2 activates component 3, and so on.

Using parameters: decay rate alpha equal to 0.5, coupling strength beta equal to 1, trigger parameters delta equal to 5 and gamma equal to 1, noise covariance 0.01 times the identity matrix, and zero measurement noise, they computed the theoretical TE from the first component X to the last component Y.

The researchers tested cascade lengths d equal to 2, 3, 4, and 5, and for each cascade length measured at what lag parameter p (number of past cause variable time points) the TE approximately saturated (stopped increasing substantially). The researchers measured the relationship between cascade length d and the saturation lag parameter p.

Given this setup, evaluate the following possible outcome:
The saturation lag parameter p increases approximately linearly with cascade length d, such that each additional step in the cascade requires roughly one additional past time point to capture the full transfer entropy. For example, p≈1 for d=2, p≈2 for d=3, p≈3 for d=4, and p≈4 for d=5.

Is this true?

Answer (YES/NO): YES